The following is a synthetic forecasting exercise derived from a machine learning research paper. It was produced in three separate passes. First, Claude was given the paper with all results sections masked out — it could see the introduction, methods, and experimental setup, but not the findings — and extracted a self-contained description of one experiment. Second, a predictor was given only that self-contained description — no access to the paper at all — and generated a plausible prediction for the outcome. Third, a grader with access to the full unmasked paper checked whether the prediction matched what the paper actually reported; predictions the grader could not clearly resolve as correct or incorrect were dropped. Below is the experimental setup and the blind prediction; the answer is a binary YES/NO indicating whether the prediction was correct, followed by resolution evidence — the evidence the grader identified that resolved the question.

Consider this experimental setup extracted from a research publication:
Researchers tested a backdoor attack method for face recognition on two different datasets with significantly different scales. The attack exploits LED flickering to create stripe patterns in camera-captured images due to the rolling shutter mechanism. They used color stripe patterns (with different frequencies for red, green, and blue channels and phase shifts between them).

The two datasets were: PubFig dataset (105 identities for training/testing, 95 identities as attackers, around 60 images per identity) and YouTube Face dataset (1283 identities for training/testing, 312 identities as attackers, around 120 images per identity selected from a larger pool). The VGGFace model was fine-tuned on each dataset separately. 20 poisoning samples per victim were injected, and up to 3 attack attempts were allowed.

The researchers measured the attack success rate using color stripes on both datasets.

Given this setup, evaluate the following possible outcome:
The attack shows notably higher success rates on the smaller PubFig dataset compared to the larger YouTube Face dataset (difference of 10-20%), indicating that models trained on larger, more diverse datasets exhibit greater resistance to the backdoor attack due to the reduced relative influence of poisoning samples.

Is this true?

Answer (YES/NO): NO